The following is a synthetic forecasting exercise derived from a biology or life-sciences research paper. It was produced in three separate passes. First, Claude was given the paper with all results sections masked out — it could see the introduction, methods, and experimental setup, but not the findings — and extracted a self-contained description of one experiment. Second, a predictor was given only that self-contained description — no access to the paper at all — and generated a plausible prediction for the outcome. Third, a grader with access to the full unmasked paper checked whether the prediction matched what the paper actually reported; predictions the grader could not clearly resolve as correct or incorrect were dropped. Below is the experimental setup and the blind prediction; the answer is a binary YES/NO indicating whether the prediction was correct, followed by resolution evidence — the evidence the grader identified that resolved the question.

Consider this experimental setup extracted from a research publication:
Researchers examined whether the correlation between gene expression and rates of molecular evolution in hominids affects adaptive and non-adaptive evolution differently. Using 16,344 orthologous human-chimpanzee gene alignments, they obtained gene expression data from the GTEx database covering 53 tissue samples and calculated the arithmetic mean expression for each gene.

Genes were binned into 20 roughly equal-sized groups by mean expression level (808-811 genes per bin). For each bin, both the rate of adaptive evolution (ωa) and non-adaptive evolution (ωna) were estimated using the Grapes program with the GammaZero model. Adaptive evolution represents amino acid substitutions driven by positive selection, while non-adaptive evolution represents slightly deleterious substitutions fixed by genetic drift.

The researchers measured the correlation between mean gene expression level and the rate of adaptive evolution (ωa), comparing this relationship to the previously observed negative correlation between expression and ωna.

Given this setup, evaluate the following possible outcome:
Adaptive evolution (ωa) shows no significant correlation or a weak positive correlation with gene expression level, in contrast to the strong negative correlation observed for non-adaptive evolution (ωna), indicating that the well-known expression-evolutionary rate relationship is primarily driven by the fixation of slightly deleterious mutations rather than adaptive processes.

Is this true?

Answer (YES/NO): NO